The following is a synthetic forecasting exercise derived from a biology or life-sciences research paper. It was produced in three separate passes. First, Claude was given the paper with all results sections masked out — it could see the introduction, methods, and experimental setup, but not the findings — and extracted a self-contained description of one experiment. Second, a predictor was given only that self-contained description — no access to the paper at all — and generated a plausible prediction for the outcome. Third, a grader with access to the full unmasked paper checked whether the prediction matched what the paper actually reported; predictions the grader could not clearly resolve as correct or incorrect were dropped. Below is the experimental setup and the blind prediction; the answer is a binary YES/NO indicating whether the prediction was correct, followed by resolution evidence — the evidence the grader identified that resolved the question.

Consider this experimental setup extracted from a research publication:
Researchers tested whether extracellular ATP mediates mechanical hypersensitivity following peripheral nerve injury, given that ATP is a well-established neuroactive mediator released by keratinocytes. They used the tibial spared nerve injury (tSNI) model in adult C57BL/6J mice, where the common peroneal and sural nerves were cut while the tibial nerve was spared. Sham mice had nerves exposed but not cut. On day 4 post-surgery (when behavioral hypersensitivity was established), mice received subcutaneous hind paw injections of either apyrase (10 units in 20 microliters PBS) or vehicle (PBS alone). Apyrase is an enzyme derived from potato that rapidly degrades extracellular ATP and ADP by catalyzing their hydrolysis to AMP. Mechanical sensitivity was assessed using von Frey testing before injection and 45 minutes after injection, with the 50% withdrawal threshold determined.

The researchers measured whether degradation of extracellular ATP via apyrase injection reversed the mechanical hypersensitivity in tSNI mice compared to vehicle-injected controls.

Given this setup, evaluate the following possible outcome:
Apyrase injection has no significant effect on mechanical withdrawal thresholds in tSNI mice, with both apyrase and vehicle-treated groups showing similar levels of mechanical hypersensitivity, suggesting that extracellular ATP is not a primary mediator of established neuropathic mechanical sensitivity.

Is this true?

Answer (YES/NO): YES